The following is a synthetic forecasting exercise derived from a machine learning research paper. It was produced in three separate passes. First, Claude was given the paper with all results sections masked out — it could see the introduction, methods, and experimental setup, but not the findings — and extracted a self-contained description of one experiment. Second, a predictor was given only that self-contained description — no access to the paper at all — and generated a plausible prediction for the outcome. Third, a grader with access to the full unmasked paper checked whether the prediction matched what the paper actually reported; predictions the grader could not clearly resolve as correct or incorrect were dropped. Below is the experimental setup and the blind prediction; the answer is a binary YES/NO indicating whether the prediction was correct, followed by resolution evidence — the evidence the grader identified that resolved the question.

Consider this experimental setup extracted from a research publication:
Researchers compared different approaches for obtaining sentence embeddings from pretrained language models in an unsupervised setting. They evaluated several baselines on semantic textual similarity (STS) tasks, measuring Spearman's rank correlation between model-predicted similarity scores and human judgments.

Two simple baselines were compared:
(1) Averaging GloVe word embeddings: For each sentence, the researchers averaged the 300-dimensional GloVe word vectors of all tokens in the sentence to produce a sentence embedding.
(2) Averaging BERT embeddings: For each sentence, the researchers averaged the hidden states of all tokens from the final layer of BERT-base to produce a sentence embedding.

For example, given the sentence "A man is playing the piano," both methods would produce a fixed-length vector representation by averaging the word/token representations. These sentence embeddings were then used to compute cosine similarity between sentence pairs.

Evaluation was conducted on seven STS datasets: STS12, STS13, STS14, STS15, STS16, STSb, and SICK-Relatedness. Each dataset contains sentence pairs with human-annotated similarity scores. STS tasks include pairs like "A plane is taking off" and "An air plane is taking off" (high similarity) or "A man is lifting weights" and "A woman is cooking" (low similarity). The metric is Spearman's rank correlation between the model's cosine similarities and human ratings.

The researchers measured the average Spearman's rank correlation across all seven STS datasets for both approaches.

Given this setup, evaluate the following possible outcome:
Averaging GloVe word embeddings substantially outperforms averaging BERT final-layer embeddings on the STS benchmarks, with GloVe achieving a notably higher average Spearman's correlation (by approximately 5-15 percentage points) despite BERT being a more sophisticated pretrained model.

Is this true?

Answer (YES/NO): YES